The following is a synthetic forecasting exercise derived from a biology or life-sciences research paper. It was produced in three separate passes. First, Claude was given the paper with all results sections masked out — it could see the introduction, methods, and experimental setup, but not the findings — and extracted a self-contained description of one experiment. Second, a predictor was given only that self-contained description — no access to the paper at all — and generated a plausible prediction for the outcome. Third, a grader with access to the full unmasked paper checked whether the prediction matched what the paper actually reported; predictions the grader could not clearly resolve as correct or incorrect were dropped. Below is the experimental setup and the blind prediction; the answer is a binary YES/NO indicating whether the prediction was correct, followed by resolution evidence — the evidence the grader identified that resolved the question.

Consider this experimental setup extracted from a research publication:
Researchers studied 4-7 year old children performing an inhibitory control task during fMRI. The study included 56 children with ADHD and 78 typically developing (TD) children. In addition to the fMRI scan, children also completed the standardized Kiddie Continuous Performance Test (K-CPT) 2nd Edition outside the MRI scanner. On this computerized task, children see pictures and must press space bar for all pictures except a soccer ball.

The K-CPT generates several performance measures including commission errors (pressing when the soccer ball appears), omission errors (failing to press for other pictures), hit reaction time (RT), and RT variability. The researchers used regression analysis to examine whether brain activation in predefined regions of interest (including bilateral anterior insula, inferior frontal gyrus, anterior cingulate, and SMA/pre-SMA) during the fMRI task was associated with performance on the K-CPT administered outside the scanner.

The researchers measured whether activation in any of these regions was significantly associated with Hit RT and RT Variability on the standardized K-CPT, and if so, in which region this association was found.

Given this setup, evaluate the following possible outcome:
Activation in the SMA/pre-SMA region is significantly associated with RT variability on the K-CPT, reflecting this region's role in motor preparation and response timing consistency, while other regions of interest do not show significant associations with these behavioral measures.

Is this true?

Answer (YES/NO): NO